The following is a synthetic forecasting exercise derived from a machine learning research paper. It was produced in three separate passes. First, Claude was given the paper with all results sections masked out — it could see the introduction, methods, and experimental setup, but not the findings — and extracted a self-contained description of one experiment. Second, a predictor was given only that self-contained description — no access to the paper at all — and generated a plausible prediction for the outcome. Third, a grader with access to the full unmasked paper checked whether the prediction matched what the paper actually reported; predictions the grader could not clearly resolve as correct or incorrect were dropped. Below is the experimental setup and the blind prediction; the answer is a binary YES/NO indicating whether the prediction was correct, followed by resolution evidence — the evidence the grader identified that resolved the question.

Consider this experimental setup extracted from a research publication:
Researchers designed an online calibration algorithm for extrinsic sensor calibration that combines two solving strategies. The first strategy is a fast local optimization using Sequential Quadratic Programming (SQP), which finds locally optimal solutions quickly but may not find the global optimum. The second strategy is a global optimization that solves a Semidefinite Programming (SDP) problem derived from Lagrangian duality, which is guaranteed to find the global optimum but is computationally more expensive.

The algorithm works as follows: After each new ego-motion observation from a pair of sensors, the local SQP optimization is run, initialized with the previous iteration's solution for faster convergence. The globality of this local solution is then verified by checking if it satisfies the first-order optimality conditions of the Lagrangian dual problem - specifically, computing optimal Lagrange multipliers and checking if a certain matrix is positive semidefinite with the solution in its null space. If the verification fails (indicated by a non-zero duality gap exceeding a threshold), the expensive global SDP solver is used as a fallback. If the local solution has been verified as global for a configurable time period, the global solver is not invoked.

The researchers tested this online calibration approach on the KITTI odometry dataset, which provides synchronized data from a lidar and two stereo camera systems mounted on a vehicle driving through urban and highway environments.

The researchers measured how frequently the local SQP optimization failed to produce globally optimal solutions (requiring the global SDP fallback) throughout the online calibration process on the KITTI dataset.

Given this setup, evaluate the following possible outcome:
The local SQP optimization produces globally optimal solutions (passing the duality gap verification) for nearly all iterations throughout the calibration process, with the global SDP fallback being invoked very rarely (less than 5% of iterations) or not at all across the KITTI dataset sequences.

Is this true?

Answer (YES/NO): NO